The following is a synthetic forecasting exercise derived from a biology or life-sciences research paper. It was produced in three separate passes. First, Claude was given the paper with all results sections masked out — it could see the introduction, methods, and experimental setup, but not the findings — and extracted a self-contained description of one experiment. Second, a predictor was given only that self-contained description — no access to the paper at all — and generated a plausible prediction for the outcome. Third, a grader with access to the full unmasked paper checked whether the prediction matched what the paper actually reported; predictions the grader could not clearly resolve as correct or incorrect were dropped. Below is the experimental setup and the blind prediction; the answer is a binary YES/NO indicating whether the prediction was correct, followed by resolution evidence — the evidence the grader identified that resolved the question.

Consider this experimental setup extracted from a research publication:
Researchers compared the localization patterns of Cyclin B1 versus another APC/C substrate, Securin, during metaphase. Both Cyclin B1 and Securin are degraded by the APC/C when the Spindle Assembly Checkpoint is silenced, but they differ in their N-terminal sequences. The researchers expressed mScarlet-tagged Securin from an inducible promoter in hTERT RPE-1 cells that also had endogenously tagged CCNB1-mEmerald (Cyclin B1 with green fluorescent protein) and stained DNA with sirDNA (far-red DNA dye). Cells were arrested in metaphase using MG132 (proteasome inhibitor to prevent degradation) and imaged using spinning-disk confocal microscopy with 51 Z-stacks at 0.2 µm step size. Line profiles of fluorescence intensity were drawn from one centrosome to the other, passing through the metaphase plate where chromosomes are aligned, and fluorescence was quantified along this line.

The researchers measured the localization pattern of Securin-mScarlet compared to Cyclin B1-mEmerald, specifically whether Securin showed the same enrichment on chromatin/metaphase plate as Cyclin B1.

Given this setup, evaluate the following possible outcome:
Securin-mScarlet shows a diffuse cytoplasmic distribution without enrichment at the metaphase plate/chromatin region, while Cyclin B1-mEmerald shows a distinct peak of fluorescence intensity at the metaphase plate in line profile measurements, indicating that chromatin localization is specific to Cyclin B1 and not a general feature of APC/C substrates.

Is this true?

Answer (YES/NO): NO